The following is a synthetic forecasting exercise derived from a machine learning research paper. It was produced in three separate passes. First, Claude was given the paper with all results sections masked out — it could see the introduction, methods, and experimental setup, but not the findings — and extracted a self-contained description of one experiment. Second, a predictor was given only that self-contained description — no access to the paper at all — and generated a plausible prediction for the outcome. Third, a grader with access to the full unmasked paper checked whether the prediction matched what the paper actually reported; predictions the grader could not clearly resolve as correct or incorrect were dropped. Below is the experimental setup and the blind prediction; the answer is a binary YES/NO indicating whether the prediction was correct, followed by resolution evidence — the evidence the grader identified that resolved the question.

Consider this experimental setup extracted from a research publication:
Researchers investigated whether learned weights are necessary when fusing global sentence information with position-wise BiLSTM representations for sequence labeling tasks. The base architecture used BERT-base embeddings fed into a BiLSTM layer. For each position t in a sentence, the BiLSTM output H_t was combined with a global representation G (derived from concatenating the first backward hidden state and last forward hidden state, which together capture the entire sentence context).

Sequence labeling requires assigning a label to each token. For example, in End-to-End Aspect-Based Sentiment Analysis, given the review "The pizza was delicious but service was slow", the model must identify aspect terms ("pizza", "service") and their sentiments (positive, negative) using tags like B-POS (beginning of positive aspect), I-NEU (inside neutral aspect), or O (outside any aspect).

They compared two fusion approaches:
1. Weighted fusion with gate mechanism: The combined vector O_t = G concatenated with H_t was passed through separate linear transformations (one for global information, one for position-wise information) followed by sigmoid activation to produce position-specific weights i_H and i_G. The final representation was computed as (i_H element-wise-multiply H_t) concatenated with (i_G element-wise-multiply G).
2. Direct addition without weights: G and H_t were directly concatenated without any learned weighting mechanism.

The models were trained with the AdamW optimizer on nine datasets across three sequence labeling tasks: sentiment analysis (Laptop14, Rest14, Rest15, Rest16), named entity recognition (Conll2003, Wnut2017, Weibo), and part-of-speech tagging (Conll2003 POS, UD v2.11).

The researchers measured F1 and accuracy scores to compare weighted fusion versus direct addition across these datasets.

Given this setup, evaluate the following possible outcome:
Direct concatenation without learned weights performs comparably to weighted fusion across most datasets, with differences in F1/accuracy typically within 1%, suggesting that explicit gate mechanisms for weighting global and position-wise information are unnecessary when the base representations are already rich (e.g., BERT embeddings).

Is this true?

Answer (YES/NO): NO